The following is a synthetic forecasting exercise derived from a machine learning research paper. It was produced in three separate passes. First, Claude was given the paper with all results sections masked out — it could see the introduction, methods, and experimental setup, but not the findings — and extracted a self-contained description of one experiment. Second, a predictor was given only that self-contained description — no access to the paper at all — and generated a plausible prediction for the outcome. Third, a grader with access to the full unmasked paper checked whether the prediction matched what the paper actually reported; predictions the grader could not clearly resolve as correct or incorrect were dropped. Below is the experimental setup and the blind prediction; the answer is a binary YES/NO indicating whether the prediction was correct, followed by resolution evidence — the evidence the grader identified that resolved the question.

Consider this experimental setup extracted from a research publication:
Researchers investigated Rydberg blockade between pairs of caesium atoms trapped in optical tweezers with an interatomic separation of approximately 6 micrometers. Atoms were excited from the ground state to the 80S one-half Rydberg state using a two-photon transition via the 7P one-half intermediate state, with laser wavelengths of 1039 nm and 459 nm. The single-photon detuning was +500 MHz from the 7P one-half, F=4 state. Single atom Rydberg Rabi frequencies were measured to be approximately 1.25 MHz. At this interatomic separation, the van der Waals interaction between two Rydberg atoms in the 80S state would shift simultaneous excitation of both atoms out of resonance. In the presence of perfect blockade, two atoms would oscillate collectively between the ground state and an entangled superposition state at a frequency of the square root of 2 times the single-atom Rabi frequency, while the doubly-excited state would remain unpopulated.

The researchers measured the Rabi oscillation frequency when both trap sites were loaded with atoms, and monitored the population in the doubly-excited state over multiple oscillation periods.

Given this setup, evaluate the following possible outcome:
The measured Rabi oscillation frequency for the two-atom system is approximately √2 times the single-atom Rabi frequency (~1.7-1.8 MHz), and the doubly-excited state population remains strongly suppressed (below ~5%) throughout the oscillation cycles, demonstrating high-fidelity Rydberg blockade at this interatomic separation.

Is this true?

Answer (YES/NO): YES